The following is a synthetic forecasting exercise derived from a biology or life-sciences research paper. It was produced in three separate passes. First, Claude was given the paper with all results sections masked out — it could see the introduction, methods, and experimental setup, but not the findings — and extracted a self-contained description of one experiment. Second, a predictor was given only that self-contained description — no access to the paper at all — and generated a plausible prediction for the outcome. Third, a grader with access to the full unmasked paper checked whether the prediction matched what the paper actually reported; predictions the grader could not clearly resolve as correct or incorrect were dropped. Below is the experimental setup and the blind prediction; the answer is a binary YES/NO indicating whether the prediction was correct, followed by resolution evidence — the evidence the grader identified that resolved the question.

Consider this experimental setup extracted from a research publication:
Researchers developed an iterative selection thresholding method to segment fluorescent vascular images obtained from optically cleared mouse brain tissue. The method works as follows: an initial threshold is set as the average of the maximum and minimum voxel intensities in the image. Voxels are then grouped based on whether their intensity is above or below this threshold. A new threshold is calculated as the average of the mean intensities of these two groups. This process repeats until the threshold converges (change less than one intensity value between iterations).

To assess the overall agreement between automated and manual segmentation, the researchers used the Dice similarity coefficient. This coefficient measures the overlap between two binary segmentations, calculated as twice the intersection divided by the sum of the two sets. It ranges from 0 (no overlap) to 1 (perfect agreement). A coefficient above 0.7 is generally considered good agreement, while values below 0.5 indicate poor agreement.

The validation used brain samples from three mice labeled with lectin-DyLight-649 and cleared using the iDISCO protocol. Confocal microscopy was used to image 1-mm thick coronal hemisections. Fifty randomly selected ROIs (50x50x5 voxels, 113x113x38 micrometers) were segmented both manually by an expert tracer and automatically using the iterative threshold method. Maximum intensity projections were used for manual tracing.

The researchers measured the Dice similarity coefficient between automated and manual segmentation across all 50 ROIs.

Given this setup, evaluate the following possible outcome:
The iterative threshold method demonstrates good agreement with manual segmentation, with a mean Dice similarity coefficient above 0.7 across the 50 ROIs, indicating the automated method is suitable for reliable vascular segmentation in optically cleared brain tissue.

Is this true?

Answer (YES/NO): YES